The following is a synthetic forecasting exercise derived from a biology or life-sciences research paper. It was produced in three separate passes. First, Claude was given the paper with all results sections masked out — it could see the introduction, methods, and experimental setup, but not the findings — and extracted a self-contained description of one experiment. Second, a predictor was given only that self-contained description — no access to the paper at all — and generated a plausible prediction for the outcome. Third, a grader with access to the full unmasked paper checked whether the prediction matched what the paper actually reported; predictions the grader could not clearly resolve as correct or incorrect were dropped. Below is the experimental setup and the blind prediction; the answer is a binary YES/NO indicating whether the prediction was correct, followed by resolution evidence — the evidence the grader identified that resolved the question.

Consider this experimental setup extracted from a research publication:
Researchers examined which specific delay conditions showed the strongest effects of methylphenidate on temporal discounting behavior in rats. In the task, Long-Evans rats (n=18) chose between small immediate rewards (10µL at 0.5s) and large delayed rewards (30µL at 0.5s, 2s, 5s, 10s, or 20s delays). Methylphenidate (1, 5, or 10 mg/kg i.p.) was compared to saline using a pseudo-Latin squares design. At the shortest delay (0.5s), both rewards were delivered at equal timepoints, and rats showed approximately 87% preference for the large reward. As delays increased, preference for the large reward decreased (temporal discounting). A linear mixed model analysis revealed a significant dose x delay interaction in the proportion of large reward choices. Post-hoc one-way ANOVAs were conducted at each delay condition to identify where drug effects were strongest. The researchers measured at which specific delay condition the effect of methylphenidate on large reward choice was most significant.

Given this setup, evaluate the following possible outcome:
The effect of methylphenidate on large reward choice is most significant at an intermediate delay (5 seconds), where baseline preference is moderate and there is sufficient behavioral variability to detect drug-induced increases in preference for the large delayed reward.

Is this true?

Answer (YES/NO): YES